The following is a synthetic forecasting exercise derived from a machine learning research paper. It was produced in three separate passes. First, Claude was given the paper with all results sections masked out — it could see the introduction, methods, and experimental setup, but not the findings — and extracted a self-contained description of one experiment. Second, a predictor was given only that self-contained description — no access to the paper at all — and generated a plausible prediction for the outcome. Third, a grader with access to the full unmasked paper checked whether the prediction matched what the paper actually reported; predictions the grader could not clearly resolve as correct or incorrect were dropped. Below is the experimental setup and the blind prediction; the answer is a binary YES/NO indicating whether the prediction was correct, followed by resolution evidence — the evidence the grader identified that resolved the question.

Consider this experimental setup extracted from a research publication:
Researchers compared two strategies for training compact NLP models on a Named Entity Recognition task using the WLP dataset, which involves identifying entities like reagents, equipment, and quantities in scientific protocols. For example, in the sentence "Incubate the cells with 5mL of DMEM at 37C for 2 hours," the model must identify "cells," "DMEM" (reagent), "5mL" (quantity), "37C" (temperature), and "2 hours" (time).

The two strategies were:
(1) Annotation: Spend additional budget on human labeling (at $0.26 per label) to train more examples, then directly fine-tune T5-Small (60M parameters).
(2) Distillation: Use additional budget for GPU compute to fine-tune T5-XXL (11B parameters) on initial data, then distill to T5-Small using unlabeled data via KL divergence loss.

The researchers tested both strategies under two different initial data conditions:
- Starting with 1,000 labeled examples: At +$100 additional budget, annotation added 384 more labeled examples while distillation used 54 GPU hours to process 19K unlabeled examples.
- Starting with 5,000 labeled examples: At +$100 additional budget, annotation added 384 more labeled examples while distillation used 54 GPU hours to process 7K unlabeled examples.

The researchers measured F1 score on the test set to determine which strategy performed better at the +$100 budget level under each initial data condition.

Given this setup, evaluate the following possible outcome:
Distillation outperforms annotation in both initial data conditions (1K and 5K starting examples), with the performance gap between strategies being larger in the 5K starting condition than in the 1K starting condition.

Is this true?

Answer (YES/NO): NO